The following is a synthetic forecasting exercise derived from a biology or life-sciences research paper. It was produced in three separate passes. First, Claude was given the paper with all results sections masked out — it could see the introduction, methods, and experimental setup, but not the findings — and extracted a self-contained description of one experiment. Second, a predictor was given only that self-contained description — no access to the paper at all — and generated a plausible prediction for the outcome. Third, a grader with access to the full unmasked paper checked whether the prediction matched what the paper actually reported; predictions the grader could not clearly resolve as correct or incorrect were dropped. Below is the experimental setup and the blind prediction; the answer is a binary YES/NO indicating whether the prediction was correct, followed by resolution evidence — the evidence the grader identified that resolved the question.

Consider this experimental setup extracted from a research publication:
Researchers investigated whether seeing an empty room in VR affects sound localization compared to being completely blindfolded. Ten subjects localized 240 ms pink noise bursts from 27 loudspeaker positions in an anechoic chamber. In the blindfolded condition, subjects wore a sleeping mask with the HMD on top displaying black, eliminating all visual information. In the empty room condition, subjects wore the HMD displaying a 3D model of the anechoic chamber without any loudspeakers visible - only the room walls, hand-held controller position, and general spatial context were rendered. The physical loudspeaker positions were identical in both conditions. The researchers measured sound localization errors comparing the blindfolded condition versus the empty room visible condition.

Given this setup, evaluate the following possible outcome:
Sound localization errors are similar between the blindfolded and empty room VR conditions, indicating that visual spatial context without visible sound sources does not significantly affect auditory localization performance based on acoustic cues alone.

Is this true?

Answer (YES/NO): NO